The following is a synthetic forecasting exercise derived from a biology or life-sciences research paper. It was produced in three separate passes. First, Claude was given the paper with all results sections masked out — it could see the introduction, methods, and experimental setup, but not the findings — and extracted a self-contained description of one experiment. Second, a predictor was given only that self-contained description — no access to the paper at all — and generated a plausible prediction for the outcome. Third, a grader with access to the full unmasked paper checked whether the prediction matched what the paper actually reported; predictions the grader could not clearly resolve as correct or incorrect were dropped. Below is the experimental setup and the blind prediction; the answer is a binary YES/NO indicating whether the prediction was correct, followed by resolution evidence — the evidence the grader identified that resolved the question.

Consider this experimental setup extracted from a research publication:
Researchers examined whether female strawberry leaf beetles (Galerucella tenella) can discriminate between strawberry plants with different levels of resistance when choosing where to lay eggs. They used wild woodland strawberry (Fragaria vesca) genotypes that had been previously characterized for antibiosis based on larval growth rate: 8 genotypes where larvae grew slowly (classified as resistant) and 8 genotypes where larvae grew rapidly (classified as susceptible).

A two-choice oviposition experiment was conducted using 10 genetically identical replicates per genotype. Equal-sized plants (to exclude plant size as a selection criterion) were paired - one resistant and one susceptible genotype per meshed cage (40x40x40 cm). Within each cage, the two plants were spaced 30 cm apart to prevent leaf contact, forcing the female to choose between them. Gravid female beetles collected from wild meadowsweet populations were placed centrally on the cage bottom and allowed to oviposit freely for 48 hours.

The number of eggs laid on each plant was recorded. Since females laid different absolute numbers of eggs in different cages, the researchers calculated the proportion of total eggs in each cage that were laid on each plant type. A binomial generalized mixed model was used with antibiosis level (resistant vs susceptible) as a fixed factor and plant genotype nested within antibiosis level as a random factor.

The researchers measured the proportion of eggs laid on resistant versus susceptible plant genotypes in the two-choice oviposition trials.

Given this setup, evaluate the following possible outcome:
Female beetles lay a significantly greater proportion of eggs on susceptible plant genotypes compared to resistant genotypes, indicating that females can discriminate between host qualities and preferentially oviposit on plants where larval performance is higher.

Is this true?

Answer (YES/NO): YES